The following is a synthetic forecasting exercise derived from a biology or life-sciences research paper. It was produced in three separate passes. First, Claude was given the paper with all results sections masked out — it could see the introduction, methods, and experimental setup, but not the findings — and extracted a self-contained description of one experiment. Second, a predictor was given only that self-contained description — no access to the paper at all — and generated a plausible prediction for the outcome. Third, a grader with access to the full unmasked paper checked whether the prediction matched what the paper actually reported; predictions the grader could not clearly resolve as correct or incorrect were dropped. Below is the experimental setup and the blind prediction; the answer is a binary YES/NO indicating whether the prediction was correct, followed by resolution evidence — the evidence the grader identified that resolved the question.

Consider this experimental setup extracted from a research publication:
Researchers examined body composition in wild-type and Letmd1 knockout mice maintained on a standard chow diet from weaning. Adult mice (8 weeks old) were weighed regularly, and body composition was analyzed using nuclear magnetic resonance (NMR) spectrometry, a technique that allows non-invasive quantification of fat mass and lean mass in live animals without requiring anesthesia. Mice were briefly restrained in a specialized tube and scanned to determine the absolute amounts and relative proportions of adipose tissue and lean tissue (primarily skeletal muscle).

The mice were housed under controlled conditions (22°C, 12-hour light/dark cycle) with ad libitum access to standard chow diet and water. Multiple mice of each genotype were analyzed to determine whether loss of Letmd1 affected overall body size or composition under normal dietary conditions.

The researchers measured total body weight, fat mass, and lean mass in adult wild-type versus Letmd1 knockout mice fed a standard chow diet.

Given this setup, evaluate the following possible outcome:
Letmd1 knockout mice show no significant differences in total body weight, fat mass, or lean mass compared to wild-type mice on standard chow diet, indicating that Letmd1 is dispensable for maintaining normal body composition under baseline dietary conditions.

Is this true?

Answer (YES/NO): NO